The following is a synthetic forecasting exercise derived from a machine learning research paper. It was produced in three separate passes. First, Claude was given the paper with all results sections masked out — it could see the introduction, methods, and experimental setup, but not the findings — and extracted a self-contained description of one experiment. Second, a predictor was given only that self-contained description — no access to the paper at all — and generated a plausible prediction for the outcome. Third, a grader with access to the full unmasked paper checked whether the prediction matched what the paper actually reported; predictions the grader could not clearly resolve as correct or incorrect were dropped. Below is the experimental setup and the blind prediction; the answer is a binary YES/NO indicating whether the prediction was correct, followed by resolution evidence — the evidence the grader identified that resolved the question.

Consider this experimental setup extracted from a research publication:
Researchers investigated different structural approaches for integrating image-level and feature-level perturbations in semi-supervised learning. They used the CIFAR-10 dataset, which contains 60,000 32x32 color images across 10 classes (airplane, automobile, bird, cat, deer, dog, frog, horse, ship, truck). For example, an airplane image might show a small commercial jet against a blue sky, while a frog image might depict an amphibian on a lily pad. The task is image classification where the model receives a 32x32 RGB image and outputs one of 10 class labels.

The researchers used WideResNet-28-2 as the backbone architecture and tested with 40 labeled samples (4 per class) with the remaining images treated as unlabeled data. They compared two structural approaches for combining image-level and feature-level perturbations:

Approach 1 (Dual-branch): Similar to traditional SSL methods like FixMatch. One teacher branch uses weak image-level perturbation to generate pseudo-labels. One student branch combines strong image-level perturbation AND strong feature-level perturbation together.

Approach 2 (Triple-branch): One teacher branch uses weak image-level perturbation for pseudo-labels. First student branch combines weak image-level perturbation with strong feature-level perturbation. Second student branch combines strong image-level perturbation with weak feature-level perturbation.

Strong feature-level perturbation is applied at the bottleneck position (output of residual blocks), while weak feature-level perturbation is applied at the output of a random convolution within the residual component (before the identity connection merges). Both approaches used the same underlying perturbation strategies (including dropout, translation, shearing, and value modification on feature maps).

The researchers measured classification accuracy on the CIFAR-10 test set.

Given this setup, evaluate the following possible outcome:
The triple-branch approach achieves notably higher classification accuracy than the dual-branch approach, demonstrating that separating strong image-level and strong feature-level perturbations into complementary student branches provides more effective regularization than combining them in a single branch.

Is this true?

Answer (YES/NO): YES